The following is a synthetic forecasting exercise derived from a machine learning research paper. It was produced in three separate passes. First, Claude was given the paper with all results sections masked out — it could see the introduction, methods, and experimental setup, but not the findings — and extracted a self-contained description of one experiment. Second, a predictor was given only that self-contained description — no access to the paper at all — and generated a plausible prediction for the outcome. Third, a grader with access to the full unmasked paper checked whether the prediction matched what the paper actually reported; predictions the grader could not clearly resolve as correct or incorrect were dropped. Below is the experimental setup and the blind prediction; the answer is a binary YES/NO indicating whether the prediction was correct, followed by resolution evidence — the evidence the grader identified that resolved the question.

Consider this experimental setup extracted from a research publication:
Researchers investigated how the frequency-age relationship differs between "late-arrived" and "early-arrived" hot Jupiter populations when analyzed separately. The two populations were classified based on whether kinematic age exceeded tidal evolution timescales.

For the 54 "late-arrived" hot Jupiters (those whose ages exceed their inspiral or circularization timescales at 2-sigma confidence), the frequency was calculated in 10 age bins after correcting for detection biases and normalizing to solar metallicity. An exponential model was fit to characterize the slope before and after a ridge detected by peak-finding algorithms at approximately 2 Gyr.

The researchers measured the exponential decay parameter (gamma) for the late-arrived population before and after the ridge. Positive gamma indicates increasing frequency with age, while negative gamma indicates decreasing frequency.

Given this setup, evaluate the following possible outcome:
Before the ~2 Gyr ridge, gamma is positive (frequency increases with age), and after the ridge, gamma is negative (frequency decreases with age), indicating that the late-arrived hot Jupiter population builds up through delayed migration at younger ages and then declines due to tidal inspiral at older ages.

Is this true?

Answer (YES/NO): YES